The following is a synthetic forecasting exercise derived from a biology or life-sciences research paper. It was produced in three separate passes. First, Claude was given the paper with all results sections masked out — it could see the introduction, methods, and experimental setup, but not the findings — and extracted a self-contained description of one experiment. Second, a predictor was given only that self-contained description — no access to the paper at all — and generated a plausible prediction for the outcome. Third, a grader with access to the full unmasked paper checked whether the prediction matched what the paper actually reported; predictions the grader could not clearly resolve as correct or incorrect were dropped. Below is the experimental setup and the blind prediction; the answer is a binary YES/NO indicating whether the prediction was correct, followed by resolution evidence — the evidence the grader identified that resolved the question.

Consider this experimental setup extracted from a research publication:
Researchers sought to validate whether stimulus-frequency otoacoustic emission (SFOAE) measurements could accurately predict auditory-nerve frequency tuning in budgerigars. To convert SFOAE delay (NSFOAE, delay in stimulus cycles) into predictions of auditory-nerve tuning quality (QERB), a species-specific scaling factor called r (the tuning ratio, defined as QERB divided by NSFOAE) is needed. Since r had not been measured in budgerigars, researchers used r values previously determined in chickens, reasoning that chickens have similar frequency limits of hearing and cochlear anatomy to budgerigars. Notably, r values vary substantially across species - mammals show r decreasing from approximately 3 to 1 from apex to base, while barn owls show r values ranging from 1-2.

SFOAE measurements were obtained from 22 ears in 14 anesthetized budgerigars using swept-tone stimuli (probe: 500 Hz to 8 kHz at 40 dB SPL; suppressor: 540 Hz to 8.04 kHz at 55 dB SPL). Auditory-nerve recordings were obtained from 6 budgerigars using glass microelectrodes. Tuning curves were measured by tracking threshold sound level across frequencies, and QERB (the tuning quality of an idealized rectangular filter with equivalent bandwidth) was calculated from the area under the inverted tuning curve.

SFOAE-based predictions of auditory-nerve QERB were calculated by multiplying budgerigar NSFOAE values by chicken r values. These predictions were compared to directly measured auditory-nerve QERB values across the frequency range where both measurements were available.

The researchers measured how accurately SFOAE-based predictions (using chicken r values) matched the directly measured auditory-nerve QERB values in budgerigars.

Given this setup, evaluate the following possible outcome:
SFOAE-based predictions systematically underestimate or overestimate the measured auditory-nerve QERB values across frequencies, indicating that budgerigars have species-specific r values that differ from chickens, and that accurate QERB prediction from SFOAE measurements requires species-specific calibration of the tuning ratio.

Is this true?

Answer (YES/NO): NO